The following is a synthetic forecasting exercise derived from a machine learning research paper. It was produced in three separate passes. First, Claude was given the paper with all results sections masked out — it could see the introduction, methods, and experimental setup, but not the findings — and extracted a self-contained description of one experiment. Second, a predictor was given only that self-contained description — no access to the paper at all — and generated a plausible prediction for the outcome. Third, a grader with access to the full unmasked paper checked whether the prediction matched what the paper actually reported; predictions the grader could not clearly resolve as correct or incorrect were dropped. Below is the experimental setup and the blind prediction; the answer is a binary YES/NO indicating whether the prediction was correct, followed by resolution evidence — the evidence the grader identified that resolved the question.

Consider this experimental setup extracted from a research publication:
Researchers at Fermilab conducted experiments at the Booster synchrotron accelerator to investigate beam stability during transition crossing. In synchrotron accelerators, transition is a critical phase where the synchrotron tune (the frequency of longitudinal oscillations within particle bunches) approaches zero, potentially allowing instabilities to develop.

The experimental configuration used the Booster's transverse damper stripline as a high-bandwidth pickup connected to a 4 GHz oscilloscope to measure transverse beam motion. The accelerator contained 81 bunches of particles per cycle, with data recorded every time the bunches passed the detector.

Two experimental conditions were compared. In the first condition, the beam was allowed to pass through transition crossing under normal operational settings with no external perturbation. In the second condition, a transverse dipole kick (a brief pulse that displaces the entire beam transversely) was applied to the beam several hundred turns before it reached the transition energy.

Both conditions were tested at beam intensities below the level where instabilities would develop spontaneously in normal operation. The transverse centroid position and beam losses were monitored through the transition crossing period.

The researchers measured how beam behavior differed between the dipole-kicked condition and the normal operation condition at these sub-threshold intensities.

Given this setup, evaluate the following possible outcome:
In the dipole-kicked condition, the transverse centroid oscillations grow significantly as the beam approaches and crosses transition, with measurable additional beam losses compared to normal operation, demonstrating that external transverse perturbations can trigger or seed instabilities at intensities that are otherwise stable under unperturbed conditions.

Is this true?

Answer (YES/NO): YES